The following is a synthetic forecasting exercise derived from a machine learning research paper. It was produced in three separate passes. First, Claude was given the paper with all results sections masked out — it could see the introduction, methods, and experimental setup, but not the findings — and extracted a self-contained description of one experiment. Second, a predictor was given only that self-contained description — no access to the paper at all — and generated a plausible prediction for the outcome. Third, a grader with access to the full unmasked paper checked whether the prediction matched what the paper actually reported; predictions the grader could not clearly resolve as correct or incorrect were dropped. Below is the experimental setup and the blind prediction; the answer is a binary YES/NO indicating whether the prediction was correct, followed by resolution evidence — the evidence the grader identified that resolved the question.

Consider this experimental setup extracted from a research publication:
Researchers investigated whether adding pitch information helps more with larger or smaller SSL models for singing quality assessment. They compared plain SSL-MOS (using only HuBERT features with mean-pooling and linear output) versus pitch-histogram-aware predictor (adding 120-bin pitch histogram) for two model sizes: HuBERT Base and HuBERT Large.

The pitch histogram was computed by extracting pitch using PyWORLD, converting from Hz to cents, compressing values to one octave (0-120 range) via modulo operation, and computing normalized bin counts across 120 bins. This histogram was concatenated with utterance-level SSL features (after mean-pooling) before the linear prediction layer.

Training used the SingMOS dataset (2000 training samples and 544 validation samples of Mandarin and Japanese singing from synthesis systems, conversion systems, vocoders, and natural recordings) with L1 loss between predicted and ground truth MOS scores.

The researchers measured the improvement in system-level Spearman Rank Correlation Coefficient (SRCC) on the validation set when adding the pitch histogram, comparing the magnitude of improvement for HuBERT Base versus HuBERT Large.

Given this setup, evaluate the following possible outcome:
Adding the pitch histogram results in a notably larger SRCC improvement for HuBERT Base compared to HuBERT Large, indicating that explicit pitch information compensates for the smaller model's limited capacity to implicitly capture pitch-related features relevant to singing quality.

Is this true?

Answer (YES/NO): NO